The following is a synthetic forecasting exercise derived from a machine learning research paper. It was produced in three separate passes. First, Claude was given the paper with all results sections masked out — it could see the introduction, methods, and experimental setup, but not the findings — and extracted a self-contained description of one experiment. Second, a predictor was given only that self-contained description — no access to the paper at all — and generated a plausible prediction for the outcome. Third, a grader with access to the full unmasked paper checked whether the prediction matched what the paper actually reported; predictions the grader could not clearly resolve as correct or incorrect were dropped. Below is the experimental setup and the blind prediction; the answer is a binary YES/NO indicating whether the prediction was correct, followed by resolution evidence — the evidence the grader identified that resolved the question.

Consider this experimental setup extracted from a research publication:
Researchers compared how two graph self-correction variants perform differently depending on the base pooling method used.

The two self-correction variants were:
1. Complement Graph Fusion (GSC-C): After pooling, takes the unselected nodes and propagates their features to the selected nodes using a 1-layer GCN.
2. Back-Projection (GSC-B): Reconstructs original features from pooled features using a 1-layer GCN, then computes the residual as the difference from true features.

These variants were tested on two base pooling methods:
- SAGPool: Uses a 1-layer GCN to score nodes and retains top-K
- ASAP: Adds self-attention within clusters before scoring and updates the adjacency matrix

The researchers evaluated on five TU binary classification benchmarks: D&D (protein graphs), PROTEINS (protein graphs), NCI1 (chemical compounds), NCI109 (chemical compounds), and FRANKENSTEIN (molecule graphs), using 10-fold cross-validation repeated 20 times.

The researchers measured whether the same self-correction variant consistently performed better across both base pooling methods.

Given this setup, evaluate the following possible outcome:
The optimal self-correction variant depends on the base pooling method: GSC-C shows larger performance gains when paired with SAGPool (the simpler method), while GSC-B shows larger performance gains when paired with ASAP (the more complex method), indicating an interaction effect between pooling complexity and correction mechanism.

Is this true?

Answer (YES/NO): NO